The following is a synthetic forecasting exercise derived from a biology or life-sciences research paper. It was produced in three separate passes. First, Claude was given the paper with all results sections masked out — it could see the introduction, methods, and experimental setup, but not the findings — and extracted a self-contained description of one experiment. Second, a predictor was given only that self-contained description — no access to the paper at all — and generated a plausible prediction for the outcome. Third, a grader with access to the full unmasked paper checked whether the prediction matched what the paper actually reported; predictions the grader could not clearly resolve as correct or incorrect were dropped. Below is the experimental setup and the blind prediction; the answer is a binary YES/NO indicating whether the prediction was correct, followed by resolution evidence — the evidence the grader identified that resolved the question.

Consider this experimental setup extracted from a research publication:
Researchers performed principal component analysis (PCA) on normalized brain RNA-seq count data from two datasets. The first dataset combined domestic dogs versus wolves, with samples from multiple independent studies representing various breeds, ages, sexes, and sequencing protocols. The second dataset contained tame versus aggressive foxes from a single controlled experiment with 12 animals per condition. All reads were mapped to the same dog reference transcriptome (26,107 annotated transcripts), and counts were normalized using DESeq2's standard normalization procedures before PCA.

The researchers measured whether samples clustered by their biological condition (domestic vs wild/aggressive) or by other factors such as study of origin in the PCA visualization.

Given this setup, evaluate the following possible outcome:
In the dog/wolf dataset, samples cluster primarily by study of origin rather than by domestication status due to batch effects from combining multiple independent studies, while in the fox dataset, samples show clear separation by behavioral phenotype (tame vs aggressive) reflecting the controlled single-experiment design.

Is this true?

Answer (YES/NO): NO